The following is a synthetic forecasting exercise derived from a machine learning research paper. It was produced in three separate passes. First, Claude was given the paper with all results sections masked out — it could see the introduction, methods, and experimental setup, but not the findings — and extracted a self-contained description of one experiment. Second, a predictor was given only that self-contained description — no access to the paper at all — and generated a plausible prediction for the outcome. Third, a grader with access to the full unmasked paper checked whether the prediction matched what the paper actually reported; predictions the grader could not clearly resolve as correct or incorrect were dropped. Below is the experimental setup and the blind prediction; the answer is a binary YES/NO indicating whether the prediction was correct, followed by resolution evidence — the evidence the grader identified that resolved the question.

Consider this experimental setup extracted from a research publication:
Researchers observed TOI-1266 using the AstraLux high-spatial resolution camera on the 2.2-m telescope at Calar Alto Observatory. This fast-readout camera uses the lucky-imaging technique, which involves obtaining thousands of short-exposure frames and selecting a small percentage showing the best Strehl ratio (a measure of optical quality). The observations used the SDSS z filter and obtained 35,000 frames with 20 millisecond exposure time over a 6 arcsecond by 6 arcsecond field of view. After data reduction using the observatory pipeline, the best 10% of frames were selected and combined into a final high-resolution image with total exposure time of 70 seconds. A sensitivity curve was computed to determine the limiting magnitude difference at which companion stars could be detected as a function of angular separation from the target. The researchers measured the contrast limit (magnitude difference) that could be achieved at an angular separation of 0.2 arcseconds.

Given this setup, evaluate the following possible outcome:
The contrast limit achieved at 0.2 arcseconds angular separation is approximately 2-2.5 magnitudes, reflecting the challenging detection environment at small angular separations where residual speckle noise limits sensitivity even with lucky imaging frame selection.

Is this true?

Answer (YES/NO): NO